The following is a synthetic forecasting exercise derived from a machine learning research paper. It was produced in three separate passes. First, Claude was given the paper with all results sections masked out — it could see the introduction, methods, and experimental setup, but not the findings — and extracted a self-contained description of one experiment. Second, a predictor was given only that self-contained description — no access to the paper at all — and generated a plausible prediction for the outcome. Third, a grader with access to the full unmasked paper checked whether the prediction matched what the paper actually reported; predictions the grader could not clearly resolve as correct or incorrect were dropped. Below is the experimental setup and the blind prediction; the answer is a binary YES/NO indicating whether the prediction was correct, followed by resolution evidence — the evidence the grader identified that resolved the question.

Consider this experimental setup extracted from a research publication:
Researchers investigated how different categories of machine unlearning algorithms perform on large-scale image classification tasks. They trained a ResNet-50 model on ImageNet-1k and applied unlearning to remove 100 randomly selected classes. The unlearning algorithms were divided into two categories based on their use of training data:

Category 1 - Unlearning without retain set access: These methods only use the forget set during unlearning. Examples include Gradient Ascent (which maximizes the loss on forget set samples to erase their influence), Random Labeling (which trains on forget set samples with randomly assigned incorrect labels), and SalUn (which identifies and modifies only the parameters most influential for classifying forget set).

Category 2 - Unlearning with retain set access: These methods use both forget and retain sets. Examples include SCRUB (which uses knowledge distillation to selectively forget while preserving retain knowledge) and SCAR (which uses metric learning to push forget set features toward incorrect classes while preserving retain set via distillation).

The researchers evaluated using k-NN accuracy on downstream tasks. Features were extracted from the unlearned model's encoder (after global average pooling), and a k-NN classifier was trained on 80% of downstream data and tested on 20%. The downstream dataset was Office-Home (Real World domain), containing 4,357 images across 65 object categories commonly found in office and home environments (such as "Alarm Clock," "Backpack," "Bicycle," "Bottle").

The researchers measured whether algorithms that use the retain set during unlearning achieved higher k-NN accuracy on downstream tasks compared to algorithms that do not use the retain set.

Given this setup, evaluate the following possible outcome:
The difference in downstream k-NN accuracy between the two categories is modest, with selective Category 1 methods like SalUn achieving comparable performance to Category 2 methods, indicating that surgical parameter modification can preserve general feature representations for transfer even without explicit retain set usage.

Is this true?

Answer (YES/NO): NO